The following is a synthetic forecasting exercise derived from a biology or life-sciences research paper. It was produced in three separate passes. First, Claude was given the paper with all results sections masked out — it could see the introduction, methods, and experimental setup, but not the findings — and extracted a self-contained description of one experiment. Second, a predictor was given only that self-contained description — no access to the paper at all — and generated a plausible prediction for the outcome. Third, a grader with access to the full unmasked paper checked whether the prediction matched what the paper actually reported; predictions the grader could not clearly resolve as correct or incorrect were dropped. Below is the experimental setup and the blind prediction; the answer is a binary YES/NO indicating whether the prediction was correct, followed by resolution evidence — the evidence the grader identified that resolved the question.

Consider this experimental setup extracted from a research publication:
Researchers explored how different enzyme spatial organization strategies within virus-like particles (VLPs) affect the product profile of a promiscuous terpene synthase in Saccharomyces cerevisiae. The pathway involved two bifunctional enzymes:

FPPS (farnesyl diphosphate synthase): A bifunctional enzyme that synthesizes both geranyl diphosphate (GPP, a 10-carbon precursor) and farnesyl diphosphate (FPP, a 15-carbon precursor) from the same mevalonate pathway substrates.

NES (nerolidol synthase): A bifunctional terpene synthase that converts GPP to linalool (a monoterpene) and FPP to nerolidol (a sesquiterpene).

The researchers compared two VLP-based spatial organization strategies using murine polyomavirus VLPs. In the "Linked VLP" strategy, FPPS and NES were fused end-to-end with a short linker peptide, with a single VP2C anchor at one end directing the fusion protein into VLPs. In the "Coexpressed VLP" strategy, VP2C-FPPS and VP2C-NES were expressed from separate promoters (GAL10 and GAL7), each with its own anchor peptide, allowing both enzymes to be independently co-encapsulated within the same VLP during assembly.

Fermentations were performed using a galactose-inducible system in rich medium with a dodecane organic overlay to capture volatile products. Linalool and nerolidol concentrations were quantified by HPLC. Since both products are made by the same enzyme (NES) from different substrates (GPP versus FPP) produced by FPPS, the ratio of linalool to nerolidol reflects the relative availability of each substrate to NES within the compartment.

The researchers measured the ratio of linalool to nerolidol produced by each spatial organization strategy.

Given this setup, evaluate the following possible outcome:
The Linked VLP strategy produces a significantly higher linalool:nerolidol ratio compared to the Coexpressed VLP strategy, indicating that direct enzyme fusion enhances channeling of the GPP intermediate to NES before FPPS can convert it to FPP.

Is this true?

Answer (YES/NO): YES